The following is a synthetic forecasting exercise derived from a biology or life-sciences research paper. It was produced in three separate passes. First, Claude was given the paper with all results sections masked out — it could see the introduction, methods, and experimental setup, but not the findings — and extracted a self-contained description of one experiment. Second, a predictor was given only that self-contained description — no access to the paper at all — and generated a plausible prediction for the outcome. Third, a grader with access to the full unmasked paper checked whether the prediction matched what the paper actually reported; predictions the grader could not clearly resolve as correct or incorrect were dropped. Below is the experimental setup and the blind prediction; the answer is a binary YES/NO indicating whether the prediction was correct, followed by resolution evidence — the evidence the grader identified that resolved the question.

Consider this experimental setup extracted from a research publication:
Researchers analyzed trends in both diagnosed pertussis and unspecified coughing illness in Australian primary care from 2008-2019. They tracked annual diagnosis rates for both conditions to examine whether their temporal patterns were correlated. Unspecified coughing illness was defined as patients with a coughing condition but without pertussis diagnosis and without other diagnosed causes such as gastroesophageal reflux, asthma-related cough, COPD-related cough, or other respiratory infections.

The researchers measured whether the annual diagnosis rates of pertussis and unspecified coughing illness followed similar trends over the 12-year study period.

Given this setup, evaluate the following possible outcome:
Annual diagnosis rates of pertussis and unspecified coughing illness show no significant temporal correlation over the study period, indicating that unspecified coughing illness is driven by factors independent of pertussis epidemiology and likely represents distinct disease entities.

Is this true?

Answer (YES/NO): NO